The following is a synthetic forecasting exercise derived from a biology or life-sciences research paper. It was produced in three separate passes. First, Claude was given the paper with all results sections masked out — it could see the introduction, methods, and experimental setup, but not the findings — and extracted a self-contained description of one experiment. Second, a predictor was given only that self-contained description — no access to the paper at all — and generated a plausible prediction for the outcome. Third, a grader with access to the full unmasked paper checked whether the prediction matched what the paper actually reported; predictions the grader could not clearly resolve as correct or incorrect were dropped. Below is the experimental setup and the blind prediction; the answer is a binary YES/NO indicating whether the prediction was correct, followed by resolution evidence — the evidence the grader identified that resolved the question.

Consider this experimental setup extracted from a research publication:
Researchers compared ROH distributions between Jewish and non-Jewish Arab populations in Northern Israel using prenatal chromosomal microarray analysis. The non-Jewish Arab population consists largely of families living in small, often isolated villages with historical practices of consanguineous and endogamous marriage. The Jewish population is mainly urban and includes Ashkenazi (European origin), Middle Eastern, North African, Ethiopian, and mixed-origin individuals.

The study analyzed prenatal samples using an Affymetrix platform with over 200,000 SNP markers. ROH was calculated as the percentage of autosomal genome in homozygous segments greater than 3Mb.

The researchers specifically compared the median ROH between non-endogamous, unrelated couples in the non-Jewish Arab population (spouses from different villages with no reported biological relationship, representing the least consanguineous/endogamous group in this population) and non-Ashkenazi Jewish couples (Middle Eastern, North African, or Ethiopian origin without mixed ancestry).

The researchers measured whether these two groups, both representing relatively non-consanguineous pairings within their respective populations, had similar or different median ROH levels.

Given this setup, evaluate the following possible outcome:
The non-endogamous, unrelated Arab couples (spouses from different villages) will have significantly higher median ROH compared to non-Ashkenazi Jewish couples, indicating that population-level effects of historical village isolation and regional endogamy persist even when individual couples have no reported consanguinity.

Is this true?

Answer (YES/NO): NO